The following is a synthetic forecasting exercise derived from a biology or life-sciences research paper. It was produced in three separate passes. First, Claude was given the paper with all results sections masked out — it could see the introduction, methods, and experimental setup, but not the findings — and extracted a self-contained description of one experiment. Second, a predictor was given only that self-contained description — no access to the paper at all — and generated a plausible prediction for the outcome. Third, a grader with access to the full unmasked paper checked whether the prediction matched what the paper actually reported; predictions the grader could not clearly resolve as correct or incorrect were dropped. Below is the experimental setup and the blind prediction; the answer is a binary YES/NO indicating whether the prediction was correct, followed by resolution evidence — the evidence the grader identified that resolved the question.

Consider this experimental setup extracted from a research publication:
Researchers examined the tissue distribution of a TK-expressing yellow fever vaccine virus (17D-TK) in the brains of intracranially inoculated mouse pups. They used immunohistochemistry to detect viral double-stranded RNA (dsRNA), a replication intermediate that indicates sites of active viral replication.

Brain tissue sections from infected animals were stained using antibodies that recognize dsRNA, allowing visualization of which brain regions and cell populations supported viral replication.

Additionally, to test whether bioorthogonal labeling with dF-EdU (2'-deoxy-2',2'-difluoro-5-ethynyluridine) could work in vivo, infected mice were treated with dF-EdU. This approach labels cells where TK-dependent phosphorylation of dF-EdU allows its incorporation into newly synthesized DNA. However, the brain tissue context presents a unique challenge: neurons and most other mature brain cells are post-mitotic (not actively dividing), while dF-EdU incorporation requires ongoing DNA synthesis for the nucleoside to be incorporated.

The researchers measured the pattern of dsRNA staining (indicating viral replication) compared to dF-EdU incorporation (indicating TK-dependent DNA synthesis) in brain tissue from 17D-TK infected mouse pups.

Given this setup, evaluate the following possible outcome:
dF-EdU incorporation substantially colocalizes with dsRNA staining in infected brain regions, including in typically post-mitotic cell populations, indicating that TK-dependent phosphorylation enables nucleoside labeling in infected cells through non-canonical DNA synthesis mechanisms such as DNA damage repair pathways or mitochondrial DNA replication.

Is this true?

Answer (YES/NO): NO